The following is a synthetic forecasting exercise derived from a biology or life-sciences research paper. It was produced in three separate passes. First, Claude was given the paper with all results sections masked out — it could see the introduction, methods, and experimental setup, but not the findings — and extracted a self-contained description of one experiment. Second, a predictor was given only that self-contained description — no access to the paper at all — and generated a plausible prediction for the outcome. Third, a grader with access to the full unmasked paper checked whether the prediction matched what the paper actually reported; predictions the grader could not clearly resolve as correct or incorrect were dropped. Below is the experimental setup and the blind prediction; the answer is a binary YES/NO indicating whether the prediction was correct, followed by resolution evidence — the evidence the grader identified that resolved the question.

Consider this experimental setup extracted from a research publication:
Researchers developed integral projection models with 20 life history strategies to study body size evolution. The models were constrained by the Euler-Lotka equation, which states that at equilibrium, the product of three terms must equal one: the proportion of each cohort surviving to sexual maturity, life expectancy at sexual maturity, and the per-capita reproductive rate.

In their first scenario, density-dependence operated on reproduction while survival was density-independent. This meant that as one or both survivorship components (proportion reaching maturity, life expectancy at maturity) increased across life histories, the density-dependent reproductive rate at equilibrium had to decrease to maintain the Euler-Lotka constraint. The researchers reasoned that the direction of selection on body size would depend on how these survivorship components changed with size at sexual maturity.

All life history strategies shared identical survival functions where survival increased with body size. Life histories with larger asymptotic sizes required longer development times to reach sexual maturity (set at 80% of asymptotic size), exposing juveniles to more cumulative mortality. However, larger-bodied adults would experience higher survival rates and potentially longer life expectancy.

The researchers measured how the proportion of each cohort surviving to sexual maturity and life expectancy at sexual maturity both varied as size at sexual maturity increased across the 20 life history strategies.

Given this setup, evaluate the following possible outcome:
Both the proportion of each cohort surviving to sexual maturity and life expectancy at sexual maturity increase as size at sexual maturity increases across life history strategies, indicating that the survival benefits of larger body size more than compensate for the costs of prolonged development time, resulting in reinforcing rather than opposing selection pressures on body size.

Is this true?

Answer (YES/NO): NO